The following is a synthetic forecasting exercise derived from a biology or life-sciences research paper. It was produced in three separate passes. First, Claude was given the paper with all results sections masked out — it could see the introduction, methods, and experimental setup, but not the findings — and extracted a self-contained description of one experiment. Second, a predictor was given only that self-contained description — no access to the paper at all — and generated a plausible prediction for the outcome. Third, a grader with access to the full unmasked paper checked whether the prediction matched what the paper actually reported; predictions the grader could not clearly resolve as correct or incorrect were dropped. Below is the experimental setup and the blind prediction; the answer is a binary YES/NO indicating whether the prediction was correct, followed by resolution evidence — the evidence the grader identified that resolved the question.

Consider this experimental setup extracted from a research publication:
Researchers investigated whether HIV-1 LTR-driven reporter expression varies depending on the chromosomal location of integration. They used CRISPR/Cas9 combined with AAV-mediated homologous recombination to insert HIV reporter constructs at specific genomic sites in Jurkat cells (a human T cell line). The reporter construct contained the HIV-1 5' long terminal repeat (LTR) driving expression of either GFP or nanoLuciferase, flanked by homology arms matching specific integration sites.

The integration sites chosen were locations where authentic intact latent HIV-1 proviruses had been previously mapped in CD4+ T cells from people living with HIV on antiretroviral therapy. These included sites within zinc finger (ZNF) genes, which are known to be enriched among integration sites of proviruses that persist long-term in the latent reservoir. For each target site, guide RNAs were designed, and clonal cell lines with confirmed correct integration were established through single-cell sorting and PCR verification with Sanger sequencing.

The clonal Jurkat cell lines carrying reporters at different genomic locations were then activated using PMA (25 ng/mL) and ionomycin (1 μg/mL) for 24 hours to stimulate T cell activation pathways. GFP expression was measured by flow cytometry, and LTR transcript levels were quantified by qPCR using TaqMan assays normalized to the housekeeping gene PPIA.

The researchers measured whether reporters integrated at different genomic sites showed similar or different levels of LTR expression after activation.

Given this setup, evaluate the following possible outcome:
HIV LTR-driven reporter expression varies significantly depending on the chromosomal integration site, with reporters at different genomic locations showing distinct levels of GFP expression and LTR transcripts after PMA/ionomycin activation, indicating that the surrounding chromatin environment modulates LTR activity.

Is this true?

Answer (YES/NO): YES